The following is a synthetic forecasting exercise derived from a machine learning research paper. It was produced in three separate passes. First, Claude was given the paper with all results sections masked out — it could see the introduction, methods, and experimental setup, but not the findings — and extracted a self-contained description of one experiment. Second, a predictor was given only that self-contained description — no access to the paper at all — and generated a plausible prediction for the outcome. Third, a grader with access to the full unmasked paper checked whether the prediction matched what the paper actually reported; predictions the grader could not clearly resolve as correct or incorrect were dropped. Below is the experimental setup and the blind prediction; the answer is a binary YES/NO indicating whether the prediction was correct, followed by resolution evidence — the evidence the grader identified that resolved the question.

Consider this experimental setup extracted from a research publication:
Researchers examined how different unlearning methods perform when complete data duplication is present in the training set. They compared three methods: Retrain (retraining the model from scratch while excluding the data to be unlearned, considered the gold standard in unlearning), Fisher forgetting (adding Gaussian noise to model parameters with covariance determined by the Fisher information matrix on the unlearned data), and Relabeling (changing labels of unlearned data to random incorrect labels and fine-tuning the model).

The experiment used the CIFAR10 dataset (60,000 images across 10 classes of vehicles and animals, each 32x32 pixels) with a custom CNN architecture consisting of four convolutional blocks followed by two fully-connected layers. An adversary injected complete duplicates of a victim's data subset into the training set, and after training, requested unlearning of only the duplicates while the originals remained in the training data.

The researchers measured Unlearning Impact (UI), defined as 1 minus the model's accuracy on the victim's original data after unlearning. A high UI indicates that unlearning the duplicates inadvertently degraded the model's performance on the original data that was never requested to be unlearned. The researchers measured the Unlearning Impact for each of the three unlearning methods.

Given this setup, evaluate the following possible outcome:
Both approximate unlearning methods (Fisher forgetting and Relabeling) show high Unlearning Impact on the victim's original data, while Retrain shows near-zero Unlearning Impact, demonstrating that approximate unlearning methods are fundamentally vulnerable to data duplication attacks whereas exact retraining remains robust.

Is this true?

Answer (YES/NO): NO